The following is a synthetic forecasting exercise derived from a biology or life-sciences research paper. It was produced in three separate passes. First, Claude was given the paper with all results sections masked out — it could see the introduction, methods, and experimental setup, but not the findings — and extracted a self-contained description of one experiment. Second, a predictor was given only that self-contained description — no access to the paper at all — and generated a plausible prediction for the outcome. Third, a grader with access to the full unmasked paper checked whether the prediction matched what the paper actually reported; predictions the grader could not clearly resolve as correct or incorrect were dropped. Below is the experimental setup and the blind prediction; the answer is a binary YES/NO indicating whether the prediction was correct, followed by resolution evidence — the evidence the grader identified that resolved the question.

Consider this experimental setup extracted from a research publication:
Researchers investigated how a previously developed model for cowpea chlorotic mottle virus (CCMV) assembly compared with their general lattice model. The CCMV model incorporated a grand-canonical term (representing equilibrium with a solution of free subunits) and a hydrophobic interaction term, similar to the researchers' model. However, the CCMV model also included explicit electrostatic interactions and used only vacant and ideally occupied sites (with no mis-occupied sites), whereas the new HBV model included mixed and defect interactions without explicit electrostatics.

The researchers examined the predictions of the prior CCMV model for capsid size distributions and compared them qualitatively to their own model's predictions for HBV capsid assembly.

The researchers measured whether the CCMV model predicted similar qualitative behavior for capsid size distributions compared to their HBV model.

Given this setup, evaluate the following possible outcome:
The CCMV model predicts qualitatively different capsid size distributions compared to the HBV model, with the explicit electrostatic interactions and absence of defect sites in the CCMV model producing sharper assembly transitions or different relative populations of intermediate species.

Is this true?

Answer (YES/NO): NO